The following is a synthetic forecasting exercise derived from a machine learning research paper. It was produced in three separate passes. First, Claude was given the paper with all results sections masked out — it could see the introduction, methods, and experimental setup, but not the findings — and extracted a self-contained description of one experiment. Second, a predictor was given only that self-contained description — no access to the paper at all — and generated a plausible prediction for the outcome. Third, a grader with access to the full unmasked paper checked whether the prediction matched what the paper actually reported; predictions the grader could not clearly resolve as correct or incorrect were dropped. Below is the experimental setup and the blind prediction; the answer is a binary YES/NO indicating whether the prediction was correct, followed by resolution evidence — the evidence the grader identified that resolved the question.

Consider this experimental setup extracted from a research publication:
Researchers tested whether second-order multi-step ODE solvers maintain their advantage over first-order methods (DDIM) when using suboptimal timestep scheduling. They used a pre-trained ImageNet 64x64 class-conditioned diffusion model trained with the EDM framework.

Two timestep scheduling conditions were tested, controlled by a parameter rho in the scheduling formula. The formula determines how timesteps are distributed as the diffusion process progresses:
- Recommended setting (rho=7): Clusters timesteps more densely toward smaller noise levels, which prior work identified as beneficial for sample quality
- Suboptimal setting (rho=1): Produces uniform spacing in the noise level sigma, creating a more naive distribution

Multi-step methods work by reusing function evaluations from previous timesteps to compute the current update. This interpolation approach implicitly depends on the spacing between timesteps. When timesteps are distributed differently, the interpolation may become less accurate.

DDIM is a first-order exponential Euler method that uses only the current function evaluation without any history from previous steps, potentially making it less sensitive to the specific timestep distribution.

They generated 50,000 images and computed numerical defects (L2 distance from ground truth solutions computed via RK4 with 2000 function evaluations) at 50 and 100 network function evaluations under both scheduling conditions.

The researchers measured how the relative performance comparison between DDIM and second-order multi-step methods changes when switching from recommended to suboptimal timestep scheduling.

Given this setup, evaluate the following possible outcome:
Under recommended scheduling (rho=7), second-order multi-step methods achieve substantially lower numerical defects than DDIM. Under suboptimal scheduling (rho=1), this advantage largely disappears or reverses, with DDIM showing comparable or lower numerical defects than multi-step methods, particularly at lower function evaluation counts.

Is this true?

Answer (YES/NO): YES